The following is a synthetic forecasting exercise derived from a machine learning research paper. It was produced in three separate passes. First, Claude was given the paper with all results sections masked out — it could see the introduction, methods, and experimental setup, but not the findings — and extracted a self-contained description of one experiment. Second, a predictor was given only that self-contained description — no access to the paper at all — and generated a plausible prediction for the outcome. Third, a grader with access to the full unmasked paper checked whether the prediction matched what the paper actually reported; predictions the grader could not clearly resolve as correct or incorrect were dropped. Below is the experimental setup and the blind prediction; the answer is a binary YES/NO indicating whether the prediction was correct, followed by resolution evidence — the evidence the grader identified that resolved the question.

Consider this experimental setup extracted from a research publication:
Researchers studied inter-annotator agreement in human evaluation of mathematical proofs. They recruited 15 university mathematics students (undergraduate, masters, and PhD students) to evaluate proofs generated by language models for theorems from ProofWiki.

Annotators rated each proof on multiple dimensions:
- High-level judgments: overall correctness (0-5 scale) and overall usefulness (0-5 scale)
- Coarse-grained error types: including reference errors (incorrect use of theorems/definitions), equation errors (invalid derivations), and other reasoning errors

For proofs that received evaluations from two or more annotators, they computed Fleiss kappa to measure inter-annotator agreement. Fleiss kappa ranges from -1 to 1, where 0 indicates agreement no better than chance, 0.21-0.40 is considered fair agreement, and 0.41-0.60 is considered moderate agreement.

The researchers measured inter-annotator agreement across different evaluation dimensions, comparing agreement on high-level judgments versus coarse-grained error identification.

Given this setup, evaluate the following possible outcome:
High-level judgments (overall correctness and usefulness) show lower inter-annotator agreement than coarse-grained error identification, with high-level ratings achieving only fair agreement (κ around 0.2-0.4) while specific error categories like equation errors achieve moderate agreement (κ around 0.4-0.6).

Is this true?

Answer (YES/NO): NO